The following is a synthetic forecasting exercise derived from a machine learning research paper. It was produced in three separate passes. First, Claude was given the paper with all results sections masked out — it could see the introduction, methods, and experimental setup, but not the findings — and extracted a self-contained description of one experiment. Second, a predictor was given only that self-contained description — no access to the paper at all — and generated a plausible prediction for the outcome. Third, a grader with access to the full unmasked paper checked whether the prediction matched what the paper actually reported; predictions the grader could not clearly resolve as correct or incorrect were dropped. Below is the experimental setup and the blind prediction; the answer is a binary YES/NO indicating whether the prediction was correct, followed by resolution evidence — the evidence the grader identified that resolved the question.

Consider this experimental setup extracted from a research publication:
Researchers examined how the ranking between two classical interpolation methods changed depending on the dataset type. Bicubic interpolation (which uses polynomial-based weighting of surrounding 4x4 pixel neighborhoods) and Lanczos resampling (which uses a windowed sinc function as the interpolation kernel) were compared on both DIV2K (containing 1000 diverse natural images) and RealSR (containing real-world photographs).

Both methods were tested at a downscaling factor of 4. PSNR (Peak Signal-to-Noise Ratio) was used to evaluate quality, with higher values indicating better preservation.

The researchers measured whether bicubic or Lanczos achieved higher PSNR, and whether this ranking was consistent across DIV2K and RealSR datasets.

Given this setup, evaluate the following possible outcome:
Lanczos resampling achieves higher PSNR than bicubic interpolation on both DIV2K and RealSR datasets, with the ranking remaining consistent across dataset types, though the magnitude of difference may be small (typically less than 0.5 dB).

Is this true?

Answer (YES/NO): NO